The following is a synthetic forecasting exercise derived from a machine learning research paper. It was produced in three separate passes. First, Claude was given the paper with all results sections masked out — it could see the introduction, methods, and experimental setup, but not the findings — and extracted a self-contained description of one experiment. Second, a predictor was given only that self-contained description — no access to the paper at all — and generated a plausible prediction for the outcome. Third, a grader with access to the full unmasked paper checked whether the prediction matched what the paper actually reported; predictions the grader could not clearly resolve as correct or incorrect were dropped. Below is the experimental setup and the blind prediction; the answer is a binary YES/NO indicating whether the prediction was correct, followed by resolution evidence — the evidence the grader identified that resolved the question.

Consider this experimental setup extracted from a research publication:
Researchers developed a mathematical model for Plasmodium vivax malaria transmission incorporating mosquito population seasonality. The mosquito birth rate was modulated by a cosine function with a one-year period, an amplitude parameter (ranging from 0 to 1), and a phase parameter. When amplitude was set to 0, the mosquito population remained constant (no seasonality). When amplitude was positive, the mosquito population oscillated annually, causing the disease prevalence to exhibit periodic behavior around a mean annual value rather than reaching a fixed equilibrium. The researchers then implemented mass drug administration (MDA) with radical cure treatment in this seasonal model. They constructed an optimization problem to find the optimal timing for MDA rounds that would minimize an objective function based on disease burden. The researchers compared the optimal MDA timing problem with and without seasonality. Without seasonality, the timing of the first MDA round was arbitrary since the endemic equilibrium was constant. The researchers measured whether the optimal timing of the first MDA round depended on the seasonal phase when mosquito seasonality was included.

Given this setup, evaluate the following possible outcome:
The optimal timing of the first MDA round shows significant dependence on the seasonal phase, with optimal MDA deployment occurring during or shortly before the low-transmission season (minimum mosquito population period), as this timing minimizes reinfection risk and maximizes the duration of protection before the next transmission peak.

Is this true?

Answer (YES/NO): NO